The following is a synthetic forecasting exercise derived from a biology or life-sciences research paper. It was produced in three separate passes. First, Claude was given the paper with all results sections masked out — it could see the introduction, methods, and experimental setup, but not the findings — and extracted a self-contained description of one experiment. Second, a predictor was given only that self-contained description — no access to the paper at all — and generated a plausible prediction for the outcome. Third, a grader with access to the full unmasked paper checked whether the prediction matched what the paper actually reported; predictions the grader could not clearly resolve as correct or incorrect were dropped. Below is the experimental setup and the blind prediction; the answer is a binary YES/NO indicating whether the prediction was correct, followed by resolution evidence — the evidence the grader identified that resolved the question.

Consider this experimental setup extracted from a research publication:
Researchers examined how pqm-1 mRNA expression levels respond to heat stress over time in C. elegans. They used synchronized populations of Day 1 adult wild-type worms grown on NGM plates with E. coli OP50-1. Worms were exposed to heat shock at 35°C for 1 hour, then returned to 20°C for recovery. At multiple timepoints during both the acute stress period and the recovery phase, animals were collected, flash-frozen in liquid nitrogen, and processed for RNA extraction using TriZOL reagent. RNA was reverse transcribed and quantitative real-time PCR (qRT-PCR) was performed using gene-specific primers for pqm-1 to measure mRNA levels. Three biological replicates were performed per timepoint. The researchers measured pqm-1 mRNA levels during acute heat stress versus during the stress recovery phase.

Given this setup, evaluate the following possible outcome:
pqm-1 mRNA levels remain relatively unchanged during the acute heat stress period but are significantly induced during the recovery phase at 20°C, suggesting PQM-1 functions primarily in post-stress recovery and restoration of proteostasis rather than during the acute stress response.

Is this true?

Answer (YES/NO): YES